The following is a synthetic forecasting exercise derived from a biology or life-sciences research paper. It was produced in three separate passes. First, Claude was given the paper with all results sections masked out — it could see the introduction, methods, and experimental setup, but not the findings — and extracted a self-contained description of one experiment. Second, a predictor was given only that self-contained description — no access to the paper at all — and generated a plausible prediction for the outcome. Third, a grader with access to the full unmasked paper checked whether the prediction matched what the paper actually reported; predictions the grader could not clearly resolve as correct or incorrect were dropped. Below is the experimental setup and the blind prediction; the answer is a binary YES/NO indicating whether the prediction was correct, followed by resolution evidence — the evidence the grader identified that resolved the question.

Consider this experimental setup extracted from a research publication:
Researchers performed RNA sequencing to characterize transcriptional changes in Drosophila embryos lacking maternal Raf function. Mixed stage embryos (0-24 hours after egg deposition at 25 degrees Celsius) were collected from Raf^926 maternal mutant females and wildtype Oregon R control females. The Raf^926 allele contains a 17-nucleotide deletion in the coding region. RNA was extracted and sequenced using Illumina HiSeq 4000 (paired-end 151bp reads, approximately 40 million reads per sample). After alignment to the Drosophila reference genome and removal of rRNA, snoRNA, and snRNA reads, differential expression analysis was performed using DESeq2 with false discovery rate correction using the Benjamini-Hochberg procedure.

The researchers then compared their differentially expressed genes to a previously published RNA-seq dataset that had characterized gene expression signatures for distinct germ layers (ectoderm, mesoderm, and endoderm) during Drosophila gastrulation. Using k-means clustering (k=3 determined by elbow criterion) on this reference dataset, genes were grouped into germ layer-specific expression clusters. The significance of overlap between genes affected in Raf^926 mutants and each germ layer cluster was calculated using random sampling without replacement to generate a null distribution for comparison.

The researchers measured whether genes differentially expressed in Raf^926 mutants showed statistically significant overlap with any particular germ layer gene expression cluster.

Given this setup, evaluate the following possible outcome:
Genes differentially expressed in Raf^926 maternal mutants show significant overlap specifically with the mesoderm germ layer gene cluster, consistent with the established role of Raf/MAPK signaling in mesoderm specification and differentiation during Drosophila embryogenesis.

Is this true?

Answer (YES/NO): NO